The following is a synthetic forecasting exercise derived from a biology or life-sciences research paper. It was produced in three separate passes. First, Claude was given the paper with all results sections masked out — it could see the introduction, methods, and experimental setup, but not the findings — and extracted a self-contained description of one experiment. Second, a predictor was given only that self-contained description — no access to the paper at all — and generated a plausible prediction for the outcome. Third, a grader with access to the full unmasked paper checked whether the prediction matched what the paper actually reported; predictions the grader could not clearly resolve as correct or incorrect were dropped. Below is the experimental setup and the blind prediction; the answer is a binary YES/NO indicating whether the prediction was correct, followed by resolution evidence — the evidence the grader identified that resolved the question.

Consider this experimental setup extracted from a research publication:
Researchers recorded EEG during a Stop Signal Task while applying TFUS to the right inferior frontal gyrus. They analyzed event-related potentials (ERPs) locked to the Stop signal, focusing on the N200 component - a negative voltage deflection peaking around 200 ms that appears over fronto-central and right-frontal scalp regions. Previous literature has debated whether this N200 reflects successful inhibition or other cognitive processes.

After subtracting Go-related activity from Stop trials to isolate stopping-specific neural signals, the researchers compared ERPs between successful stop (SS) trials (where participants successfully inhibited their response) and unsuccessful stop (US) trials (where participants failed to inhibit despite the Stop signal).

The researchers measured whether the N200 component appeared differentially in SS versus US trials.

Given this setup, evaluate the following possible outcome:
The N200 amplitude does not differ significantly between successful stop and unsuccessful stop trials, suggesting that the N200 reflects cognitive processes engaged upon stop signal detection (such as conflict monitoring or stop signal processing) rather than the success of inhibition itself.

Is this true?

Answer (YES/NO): NO